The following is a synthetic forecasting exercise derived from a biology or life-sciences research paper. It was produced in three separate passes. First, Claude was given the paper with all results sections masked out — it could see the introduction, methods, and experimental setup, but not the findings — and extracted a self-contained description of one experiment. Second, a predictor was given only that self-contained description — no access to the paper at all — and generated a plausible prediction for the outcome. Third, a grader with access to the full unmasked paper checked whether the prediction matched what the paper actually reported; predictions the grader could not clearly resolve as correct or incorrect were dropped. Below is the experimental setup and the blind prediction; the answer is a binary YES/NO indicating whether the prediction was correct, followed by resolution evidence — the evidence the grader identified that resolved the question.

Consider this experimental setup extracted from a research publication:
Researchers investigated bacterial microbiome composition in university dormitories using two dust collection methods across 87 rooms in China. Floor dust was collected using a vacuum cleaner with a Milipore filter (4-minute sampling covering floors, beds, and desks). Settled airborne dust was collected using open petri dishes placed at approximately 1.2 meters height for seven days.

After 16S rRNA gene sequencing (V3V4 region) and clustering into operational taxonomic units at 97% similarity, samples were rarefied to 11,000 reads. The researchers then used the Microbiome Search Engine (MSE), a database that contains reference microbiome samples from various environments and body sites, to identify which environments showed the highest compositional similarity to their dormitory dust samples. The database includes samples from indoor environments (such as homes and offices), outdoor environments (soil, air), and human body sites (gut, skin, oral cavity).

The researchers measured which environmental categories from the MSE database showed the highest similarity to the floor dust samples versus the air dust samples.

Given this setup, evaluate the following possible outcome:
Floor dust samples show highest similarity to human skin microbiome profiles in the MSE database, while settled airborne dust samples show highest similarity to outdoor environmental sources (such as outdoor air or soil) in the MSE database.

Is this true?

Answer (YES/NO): NO